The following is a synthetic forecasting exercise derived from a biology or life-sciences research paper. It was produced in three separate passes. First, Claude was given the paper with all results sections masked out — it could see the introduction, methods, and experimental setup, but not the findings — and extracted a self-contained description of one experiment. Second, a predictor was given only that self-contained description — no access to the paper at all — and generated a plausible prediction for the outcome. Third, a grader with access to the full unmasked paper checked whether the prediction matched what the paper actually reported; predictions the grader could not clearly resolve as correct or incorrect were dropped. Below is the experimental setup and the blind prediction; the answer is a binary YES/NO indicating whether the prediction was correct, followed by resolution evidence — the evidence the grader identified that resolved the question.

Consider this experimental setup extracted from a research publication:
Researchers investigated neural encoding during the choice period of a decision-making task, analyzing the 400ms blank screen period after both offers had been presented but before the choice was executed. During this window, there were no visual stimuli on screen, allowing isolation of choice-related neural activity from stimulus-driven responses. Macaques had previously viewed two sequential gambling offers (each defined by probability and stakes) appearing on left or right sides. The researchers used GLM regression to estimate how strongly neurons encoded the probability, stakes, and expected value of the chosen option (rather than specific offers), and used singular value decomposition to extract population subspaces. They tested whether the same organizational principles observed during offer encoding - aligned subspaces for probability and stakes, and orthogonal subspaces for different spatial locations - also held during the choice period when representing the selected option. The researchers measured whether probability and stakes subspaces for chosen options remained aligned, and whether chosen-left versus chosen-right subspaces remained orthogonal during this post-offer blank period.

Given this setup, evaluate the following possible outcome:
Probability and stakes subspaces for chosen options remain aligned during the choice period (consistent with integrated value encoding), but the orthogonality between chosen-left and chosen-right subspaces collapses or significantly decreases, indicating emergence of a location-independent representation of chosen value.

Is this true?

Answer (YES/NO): NO